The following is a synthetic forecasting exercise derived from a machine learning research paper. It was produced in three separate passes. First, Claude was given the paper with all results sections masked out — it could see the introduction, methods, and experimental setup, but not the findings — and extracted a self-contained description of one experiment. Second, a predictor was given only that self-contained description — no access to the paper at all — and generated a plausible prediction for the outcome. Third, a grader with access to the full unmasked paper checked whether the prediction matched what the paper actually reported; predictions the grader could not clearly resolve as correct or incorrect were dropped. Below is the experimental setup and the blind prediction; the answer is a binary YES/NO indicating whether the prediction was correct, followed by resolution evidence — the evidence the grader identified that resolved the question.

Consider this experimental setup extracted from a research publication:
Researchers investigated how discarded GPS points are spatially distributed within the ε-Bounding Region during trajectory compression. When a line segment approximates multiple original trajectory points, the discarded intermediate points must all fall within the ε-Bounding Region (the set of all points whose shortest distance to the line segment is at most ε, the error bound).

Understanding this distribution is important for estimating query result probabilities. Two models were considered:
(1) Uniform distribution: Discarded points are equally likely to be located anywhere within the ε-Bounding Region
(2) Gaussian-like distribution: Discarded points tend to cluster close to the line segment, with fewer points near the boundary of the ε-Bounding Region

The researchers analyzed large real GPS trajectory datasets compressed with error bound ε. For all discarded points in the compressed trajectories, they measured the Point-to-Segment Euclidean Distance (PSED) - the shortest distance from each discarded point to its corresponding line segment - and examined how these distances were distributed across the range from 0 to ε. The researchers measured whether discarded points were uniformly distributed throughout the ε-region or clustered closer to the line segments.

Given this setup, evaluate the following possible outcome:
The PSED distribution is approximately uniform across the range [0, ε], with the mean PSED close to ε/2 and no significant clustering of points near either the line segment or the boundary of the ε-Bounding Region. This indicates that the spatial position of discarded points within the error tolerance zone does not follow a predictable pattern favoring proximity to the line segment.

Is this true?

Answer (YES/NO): NO